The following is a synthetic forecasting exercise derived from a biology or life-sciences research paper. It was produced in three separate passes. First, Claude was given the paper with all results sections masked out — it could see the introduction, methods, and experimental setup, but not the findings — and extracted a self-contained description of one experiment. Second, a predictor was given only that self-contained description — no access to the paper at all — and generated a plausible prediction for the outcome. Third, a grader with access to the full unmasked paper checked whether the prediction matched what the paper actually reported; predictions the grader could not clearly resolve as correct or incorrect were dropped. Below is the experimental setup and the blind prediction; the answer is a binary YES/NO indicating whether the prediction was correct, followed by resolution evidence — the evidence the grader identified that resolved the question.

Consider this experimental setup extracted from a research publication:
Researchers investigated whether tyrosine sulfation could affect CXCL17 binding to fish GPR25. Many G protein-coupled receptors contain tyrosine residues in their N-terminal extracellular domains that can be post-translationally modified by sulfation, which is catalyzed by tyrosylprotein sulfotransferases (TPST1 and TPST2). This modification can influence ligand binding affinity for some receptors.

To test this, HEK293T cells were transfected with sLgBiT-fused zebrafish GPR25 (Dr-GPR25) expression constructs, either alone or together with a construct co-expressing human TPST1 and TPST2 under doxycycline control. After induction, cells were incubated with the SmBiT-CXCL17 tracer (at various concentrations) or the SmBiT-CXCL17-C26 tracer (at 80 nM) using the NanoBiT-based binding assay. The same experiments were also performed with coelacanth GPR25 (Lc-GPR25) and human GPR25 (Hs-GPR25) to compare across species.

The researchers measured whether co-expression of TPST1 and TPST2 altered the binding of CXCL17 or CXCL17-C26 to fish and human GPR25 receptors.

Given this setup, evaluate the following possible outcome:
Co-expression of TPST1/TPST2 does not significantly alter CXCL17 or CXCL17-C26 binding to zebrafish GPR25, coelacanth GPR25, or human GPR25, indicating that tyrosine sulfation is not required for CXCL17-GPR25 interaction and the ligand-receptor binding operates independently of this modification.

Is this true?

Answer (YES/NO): NO